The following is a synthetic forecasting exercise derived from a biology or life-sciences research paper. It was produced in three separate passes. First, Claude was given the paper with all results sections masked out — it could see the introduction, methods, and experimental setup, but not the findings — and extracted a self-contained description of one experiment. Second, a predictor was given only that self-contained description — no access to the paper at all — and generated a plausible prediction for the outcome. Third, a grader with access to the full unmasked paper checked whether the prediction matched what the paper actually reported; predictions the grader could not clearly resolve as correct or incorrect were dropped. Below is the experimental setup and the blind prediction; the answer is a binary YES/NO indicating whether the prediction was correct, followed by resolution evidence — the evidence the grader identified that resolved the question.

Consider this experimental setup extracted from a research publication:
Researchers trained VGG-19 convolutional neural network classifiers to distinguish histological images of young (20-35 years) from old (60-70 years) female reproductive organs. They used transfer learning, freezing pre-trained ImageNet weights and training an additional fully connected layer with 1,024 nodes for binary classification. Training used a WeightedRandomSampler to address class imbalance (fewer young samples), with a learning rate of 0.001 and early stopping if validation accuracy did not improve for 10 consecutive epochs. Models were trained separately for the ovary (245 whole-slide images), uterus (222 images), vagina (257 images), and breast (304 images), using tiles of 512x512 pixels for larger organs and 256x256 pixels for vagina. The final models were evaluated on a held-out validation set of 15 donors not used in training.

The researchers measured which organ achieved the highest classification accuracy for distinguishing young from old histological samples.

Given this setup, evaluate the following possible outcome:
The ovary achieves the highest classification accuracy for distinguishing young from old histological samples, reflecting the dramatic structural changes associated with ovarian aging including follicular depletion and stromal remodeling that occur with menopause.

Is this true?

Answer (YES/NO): NO